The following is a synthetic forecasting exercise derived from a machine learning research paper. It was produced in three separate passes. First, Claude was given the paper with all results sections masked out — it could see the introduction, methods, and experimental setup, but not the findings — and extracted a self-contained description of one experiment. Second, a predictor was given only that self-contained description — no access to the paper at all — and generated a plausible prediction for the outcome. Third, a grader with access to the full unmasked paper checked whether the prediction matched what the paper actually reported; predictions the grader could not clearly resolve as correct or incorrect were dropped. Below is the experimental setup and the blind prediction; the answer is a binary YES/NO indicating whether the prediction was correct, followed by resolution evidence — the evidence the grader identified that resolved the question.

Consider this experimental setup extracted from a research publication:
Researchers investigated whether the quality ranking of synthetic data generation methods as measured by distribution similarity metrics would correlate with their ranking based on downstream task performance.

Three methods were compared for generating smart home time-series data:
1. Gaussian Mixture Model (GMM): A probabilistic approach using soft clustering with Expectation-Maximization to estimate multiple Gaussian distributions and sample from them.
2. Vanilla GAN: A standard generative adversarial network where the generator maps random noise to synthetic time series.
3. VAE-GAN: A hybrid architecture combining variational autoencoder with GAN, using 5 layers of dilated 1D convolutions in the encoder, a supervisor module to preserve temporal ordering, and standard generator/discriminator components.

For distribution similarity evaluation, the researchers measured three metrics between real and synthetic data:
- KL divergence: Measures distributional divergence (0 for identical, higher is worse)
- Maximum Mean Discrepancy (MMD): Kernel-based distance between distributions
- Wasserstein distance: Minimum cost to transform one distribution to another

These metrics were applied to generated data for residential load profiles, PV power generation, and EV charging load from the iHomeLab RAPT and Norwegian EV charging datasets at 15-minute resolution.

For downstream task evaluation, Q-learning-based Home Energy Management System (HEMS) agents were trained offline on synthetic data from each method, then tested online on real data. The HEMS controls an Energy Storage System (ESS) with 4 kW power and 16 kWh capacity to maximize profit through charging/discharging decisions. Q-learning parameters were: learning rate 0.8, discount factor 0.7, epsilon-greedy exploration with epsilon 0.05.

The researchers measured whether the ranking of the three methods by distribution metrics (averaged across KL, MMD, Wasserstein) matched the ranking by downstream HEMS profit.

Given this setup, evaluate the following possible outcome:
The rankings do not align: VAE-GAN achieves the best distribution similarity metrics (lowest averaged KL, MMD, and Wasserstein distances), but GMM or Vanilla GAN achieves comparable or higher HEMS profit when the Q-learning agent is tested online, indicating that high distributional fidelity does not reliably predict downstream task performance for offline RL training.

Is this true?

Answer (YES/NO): NO